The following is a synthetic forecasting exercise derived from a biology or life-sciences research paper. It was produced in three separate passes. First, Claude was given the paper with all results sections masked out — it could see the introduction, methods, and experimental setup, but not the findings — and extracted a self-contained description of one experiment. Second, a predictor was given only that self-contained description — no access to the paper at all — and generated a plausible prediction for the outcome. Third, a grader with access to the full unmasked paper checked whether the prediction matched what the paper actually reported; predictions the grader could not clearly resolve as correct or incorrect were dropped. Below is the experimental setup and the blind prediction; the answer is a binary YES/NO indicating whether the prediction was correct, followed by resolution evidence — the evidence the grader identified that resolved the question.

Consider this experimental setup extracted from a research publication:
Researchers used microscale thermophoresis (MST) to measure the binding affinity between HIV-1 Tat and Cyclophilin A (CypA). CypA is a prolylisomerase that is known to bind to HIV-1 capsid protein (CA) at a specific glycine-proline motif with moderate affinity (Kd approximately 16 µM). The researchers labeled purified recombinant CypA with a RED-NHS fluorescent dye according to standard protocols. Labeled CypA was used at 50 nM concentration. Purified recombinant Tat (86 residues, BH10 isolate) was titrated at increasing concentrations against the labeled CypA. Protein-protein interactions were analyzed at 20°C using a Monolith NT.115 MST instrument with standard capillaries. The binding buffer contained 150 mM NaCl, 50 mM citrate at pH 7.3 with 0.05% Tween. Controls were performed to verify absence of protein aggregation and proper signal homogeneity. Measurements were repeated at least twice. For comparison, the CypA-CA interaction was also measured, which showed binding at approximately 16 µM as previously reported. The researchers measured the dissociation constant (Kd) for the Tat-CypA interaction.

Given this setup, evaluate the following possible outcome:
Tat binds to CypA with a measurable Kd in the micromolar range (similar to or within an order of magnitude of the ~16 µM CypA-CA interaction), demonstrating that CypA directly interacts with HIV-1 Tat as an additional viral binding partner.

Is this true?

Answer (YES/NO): NO